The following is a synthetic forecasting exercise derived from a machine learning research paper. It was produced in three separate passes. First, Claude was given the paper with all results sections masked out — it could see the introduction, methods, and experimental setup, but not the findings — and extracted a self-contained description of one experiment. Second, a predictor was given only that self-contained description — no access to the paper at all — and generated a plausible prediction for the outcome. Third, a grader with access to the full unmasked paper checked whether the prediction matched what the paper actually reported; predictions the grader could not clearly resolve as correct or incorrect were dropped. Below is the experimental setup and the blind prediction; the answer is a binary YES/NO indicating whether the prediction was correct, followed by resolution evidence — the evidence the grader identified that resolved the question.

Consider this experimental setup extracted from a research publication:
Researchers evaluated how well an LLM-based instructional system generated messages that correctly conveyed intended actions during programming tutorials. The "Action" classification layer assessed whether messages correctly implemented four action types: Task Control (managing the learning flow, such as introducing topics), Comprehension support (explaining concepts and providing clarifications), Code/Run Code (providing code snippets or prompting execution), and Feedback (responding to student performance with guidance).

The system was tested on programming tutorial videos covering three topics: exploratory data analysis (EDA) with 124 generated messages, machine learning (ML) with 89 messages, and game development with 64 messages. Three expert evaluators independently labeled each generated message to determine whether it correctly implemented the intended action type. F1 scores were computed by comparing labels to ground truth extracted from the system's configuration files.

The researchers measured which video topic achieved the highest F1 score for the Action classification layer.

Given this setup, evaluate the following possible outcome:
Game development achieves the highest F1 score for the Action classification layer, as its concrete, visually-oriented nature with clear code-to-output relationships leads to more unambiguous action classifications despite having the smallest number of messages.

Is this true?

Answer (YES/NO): YES